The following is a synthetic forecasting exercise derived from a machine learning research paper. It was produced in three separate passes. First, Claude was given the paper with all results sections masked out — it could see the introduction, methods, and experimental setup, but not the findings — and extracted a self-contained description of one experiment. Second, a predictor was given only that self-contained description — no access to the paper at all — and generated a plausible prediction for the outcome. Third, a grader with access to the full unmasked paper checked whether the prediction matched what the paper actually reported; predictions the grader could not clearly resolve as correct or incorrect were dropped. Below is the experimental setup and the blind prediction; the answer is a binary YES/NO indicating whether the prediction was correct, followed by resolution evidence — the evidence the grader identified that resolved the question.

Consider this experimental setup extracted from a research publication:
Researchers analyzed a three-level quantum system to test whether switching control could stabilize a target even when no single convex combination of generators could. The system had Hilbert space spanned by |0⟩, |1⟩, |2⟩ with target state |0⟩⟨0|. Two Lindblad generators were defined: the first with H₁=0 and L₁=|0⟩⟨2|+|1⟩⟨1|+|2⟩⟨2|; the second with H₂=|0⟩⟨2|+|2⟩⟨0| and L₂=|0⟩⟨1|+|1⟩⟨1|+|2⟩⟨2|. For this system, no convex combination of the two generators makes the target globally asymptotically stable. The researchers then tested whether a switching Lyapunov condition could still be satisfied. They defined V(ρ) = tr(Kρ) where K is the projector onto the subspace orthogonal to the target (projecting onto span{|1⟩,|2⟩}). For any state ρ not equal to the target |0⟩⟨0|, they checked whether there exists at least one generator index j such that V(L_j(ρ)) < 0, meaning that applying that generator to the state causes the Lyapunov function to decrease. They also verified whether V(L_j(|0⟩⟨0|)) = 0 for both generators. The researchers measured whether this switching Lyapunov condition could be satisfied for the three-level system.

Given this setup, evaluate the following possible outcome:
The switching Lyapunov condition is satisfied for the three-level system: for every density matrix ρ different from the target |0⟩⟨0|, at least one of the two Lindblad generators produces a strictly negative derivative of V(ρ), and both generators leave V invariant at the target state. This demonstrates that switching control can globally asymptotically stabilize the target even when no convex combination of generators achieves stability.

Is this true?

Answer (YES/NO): YES